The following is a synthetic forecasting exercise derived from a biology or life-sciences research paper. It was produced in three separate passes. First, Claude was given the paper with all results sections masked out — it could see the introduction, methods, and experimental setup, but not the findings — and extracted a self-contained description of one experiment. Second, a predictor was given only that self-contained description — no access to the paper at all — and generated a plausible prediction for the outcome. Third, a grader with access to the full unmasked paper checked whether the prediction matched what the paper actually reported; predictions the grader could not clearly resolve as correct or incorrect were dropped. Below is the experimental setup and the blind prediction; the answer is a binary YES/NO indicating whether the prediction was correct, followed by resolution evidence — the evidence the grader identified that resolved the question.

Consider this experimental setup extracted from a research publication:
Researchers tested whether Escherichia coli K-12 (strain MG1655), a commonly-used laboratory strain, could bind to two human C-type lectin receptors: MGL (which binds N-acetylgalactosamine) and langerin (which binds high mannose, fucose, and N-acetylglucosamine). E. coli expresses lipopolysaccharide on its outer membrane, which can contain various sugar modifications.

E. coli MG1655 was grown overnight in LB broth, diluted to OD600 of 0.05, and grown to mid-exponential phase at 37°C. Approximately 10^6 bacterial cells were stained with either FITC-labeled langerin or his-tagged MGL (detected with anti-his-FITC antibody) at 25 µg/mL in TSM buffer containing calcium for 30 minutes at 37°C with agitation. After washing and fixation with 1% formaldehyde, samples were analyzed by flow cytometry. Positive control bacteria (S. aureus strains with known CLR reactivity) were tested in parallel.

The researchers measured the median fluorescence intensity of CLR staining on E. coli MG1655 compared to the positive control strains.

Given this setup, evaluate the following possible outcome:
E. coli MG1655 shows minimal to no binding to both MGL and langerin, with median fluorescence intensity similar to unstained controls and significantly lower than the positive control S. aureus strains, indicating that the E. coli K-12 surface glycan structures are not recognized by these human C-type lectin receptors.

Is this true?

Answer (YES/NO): YES